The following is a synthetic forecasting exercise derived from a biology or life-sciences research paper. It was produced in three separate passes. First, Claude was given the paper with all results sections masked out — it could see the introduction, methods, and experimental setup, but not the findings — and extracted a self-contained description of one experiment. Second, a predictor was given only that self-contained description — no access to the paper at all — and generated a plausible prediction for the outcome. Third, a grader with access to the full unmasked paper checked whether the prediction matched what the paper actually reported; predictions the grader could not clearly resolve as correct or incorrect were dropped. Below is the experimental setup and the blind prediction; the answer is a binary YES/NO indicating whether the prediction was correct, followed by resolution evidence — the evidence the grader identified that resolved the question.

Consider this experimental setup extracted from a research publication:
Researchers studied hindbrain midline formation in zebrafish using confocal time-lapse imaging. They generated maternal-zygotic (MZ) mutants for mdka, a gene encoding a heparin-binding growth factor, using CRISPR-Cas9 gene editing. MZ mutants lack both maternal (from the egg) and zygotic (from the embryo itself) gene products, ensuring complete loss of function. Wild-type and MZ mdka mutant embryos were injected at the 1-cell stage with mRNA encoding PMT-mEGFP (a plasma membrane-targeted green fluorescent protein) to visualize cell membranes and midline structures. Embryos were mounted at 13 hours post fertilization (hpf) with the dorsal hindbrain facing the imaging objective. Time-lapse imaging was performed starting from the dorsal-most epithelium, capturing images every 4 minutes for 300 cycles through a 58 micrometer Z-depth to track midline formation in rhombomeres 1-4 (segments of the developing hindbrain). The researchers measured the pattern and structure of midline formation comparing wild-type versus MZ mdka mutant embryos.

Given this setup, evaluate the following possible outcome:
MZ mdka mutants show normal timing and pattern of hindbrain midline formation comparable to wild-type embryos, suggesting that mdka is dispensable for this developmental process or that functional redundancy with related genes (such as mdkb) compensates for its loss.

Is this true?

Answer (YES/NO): NO